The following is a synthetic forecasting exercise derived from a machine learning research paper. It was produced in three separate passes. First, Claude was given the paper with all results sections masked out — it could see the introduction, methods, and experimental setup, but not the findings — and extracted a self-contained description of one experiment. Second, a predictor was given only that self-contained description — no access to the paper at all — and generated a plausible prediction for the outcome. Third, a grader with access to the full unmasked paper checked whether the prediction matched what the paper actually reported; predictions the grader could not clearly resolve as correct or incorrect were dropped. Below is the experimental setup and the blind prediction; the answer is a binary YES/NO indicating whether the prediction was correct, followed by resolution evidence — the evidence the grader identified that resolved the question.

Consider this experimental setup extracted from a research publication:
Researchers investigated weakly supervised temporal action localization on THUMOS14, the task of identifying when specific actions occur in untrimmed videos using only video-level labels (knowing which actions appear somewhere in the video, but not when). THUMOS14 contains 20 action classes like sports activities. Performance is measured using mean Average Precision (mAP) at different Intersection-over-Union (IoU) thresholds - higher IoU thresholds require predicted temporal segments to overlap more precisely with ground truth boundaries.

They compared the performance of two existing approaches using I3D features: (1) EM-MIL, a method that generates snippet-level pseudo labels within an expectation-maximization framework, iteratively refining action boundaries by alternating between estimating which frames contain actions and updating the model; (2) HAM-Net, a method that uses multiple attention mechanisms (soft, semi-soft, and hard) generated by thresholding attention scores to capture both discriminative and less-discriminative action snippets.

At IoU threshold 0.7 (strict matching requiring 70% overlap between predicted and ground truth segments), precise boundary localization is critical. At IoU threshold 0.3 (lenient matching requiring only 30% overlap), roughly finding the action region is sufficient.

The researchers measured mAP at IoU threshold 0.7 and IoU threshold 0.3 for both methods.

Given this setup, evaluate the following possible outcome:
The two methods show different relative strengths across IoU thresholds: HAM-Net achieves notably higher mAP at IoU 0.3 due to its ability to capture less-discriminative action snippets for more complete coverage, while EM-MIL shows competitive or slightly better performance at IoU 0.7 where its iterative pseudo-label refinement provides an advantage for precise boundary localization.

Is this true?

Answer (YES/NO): NO